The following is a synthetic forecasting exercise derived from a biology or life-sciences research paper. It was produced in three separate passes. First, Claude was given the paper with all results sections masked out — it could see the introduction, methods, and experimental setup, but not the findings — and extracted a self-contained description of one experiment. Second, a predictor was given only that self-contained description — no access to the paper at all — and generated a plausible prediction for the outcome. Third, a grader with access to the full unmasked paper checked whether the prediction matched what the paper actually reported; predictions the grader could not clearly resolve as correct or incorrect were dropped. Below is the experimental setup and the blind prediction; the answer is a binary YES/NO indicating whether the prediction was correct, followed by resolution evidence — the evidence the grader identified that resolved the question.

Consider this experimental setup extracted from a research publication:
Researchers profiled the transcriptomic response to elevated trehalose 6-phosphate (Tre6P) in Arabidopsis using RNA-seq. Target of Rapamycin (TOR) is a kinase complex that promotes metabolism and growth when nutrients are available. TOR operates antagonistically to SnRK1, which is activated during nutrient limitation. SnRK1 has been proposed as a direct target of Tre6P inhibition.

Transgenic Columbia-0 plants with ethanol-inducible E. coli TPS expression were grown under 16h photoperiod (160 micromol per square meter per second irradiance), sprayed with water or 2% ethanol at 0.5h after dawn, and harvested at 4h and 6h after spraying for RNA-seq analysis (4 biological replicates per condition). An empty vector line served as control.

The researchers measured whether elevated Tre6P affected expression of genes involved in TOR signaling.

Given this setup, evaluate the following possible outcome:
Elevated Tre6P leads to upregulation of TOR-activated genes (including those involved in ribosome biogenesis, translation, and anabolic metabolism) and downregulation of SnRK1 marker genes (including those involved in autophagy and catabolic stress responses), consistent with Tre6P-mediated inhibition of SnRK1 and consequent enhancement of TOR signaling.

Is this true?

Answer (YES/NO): YES